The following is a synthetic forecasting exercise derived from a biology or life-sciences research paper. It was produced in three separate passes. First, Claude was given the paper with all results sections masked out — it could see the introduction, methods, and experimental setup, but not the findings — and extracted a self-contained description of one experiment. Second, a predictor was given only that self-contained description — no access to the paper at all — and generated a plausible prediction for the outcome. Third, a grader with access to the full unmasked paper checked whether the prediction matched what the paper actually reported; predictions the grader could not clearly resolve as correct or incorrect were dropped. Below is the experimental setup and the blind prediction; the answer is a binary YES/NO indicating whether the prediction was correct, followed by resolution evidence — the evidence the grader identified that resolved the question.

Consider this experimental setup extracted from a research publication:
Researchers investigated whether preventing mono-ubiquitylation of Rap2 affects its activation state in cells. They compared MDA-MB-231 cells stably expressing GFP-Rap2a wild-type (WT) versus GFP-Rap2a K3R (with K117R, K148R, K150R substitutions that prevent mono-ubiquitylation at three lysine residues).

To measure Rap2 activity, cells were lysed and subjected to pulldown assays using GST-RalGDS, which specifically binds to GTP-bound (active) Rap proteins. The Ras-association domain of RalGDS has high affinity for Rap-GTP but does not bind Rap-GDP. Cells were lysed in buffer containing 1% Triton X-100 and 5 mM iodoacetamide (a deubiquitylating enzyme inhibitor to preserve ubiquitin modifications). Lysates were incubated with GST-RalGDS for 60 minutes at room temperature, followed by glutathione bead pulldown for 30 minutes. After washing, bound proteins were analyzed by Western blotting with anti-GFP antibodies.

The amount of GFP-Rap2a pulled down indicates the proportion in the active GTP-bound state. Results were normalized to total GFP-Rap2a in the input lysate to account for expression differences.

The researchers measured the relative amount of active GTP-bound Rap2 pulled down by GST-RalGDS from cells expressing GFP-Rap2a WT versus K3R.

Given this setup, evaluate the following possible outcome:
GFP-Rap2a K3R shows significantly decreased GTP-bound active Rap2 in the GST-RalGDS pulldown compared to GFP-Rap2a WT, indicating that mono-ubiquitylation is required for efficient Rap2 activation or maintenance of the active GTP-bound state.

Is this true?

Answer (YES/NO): YES